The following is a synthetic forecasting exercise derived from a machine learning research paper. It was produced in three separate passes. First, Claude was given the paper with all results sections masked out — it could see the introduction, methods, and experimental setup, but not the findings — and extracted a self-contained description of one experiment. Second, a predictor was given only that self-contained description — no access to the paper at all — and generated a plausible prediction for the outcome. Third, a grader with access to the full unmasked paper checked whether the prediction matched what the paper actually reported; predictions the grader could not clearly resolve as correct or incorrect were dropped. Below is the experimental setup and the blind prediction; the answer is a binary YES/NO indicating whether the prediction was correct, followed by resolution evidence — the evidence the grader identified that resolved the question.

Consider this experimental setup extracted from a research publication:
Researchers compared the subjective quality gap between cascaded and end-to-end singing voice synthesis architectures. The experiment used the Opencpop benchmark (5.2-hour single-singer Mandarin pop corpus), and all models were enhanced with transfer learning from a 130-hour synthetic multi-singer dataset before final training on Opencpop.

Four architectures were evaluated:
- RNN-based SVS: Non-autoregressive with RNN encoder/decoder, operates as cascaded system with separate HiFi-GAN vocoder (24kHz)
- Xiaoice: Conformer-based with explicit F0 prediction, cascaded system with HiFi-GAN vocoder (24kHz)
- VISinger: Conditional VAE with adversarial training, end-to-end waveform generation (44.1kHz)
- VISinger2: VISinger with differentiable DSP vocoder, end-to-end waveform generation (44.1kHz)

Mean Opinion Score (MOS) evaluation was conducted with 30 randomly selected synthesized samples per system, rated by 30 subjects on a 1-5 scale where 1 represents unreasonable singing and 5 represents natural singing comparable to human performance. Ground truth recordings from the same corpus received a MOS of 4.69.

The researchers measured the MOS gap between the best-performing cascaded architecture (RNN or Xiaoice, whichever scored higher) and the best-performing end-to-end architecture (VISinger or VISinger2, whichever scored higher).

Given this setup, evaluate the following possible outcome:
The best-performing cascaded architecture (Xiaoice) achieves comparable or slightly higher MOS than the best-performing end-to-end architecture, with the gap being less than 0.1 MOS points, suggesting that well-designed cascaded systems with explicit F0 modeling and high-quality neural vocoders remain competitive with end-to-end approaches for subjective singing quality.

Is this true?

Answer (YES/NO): NO